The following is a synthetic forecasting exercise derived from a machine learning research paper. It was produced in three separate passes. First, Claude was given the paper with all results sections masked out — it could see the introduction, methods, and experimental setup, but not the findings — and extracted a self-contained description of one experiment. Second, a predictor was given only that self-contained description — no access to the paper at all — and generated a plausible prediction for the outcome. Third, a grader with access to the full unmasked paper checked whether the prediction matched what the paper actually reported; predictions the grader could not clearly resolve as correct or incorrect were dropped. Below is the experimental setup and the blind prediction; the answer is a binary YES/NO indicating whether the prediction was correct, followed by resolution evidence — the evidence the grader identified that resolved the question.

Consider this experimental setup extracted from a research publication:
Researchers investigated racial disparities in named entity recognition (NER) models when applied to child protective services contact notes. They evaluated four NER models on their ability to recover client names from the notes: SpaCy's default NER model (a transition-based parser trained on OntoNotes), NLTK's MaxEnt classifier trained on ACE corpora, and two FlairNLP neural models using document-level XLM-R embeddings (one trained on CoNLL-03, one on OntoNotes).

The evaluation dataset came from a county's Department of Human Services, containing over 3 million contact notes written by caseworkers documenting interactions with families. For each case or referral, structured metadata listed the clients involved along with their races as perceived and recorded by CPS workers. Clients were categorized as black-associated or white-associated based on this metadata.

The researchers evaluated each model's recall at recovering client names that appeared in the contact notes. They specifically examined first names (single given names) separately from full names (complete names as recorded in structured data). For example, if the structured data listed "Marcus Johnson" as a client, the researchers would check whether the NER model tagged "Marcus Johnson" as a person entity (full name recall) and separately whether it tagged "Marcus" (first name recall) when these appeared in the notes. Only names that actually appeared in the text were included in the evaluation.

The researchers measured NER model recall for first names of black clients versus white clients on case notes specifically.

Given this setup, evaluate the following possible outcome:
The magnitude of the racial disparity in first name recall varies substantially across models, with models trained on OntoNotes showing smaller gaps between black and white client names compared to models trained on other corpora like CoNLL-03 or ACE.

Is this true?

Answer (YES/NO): NO